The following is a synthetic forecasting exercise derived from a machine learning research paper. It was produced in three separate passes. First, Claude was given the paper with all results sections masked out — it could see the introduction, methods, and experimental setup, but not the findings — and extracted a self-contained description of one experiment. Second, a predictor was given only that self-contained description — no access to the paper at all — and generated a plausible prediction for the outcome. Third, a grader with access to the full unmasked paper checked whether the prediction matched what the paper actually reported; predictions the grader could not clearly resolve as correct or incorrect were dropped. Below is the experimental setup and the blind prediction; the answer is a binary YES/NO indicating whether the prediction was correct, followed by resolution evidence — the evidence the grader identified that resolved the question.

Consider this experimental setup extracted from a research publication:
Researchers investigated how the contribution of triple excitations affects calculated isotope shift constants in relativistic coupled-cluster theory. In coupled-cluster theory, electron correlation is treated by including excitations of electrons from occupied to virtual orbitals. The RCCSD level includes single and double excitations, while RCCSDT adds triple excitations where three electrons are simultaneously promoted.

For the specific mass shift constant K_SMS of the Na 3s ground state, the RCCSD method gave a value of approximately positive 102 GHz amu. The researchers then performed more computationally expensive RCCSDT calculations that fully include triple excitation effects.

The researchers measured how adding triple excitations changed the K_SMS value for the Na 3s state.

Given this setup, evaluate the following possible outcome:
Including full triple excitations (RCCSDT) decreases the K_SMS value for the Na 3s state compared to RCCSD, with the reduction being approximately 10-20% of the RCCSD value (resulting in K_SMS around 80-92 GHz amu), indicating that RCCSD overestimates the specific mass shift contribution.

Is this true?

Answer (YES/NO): NO